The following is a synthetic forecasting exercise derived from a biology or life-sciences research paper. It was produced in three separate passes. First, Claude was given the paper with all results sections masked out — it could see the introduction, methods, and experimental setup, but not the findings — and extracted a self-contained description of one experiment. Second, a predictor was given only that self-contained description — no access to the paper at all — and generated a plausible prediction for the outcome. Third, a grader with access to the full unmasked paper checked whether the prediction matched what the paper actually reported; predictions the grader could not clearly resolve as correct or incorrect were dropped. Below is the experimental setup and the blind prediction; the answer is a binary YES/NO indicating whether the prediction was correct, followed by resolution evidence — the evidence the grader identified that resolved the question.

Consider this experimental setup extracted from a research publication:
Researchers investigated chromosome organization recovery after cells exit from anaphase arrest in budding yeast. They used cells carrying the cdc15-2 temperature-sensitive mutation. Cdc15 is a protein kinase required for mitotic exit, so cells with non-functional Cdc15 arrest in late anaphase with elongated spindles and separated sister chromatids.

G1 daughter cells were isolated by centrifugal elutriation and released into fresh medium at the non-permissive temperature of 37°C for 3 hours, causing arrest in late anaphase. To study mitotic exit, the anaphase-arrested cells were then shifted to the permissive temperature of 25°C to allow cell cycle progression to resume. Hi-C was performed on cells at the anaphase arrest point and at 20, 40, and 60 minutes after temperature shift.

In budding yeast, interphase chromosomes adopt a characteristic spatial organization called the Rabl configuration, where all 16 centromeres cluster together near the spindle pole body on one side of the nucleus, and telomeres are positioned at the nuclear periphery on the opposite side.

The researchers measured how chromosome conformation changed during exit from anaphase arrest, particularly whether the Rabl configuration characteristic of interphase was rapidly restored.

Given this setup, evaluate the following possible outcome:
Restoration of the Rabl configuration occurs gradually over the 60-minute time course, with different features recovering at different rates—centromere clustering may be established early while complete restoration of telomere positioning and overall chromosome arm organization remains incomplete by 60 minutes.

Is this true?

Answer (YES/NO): NO